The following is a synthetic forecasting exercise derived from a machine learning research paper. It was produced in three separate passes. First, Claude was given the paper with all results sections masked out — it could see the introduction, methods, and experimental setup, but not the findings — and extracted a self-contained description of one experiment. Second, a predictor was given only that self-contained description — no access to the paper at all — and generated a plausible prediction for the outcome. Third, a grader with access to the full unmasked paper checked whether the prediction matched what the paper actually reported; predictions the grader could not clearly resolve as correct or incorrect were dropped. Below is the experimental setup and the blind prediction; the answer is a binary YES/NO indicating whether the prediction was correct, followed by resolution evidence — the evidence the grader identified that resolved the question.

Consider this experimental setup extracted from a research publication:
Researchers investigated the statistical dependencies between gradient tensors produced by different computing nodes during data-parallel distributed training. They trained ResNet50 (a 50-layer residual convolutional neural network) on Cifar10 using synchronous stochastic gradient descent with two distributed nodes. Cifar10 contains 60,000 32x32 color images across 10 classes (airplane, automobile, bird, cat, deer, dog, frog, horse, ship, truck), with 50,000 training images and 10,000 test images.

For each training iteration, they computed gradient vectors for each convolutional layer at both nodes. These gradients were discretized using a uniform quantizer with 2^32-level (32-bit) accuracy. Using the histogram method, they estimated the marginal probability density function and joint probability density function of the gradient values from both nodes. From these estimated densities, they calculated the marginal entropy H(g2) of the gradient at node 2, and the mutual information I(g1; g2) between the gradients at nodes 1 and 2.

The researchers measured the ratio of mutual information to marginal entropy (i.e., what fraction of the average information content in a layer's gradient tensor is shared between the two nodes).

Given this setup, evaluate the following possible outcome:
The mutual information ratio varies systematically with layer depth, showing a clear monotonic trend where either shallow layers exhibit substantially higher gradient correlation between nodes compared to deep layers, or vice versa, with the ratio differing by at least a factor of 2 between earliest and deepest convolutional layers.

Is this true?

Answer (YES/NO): NO